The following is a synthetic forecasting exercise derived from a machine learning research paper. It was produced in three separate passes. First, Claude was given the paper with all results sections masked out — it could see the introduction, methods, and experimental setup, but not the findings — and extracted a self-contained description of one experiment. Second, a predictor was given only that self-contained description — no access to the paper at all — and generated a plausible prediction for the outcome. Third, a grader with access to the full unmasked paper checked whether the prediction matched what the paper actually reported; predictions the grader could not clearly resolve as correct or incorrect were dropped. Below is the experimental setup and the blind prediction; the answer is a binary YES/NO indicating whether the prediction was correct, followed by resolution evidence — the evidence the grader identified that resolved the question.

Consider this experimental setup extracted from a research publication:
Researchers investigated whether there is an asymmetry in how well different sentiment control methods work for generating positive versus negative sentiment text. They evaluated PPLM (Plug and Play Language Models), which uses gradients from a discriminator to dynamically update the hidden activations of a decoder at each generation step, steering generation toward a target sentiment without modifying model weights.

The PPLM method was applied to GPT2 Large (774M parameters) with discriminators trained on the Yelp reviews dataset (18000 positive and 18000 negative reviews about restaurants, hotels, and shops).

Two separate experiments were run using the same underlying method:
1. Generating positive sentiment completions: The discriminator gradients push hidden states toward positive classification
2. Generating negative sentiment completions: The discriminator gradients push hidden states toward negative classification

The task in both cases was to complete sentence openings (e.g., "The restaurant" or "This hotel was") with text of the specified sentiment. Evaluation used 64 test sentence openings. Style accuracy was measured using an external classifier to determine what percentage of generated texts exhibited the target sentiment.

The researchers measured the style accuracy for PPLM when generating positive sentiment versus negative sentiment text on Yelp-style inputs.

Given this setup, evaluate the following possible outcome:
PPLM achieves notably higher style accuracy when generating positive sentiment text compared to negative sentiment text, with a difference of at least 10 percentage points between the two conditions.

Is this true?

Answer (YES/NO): NO